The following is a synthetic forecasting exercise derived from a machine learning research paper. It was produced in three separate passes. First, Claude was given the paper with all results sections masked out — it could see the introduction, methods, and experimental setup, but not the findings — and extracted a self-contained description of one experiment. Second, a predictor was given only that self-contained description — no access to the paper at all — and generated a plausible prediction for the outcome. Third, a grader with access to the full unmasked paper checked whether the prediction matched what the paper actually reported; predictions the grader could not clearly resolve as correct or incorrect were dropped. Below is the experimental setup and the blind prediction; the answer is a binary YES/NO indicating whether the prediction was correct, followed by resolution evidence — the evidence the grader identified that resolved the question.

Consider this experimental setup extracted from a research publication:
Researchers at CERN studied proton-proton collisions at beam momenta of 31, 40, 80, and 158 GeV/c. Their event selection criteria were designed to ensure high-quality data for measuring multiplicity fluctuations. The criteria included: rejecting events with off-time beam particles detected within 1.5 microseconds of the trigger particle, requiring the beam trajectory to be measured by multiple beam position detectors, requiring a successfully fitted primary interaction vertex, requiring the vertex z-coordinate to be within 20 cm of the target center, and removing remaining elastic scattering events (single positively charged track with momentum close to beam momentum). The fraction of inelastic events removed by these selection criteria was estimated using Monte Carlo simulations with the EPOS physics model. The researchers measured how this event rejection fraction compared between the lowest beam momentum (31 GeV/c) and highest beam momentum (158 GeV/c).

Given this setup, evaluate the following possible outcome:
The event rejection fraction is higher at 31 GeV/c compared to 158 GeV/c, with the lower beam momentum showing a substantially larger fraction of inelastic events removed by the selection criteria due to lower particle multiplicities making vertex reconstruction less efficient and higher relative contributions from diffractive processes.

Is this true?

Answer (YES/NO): NO